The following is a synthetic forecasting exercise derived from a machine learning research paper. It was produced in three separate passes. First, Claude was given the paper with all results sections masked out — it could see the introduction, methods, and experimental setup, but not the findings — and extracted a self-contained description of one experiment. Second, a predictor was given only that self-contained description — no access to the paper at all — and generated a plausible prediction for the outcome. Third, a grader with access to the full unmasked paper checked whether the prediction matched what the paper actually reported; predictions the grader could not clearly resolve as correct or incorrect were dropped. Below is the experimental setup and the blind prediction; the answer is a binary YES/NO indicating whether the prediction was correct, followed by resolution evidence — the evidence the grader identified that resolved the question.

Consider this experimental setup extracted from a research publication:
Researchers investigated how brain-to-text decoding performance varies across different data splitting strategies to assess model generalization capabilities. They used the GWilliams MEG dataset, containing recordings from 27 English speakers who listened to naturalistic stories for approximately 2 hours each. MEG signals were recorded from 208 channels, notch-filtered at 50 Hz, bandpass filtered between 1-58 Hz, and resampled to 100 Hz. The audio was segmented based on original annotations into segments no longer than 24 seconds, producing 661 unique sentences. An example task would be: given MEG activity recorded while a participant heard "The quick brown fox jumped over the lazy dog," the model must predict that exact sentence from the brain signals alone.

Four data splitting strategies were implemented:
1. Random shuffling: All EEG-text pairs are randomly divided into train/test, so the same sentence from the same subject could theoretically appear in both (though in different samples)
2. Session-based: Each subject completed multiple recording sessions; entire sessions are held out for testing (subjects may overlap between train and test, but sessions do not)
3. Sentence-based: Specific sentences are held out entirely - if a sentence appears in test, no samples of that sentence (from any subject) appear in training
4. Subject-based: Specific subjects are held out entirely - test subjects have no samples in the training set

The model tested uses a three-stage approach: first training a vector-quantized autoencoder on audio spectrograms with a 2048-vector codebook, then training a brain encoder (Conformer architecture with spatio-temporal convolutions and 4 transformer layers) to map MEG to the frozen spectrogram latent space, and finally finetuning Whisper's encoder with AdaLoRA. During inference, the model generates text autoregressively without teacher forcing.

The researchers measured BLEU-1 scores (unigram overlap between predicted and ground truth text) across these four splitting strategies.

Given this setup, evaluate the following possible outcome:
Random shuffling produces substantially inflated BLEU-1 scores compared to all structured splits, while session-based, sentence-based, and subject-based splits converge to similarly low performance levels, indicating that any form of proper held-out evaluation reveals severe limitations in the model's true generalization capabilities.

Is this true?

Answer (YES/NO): NO